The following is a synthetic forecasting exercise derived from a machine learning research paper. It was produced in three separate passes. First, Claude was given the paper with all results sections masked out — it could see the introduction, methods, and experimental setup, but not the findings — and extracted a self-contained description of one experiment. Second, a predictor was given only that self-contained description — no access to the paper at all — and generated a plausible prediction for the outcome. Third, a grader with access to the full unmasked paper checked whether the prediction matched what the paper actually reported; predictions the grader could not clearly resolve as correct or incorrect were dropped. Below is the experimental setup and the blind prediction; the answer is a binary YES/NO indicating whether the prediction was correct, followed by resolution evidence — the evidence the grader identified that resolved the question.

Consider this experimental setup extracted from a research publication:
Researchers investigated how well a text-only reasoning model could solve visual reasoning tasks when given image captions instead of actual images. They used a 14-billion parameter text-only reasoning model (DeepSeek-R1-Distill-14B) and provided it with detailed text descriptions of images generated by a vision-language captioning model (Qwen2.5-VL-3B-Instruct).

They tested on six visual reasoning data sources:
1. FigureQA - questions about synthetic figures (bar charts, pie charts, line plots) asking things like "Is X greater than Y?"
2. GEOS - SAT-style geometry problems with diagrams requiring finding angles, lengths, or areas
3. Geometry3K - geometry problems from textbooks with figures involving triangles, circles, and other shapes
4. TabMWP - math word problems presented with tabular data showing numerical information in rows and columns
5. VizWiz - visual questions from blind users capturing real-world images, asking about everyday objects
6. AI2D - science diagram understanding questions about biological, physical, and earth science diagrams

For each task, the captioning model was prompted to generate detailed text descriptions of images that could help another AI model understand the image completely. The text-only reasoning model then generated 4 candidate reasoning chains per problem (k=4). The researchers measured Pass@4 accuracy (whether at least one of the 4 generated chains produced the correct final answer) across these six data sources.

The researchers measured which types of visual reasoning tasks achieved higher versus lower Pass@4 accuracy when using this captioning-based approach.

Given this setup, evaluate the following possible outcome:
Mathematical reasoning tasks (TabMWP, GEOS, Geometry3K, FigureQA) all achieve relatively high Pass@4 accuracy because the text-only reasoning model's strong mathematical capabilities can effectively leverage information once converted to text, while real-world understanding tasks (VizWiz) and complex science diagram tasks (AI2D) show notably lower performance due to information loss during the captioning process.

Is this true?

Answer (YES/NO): NO